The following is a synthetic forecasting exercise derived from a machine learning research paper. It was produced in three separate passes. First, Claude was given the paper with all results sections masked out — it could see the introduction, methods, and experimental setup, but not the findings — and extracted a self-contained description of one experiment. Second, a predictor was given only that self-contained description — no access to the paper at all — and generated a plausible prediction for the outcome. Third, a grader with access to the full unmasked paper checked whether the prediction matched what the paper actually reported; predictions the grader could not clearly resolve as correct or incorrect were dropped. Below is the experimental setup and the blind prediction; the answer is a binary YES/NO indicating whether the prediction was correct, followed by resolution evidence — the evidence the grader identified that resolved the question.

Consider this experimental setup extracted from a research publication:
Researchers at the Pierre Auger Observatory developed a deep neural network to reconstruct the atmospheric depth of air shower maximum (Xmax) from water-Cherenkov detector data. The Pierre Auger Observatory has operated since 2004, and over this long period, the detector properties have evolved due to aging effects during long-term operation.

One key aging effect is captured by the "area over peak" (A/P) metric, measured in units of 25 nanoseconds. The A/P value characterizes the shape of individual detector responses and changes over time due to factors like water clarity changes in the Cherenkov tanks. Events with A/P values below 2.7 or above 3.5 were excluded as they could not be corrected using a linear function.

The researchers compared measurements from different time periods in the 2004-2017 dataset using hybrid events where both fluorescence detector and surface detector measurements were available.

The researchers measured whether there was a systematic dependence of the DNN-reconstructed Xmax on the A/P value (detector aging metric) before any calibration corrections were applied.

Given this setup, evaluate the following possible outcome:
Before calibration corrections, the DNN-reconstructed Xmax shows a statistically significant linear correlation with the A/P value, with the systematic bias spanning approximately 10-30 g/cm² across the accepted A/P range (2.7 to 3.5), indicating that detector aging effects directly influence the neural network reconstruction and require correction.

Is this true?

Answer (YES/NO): NO